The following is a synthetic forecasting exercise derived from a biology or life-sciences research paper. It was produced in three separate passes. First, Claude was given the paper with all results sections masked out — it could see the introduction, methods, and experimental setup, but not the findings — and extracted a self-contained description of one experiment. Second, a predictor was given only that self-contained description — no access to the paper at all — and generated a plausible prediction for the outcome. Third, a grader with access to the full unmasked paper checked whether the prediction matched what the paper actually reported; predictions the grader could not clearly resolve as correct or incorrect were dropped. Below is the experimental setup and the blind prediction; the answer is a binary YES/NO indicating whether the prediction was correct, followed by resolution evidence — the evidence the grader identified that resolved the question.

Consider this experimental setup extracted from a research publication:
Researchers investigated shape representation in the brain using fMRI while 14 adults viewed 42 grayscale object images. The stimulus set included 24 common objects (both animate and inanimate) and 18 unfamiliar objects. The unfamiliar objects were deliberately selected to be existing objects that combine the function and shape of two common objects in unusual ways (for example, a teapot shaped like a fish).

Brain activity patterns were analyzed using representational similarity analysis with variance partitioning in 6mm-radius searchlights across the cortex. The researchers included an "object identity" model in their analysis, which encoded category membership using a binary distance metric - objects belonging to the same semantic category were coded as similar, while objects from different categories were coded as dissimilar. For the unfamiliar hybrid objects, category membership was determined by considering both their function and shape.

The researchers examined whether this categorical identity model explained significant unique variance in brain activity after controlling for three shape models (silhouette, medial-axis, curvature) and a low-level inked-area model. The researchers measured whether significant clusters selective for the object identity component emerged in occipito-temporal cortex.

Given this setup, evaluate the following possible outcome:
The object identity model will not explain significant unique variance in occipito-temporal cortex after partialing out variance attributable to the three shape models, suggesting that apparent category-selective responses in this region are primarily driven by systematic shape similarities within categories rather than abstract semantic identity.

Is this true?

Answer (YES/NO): NO